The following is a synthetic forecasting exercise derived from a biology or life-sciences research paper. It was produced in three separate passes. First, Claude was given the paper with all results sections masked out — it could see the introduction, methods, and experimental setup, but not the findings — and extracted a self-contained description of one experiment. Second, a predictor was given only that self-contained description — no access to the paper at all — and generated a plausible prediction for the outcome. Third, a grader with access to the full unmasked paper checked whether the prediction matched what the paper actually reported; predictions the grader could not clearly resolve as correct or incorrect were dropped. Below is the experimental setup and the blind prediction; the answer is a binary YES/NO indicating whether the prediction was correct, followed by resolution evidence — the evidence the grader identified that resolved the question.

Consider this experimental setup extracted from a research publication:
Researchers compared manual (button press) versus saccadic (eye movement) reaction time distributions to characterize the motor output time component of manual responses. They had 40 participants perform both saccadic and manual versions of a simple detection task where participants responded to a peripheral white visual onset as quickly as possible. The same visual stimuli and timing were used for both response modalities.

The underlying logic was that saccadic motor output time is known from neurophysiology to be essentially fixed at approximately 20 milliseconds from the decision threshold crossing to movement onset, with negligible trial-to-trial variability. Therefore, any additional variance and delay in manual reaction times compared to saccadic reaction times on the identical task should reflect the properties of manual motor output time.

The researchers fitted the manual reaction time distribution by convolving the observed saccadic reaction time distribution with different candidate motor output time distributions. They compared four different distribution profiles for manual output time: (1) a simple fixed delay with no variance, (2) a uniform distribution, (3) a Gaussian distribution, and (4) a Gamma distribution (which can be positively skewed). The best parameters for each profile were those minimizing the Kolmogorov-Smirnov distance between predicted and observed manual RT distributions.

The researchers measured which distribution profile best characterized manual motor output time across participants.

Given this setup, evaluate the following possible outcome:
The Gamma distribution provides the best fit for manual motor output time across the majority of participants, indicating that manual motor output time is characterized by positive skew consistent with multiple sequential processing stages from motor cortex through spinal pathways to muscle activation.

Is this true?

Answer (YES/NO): NO